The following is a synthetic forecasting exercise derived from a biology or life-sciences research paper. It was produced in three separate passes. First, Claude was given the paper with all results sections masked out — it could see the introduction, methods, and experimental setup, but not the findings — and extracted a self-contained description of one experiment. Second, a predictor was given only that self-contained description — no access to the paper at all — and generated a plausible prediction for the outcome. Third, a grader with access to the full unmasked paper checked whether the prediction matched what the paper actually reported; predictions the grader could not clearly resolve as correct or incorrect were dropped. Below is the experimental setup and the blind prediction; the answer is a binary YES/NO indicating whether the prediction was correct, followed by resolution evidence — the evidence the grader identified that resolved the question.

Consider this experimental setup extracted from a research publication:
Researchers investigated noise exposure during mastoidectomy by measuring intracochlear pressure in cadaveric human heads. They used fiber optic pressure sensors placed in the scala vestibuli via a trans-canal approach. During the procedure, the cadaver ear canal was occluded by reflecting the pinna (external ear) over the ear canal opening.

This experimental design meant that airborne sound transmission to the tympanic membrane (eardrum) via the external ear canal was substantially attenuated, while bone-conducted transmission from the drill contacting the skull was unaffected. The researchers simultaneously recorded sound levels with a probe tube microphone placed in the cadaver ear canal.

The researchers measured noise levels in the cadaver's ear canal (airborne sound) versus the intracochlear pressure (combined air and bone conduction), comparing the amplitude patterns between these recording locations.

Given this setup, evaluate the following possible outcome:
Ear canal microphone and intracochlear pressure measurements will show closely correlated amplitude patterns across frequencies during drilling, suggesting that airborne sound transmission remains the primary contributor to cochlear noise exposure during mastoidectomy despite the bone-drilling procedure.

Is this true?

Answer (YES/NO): NO